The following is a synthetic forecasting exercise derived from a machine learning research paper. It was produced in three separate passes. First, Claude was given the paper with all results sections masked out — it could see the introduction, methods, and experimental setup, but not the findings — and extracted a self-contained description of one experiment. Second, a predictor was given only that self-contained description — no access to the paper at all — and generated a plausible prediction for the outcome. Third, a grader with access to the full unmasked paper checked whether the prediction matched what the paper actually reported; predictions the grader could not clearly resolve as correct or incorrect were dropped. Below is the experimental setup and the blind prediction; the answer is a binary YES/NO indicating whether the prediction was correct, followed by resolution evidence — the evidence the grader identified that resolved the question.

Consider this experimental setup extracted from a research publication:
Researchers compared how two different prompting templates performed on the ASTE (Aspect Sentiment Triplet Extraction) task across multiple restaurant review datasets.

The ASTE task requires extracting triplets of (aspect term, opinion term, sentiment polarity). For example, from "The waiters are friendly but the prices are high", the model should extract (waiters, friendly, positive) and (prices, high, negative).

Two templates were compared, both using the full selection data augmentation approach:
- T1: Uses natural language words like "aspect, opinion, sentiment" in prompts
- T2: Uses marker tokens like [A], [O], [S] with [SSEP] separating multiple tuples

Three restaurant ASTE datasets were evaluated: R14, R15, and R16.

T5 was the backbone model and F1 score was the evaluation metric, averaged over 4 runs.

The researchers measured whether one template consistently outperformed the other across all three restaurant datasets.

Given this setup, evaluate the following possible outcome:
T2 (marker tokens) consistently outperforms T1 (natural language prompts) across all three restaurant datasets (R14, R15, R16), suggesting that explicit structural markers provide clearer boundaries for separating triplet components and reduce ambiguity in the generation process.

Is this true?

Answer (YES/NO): NO